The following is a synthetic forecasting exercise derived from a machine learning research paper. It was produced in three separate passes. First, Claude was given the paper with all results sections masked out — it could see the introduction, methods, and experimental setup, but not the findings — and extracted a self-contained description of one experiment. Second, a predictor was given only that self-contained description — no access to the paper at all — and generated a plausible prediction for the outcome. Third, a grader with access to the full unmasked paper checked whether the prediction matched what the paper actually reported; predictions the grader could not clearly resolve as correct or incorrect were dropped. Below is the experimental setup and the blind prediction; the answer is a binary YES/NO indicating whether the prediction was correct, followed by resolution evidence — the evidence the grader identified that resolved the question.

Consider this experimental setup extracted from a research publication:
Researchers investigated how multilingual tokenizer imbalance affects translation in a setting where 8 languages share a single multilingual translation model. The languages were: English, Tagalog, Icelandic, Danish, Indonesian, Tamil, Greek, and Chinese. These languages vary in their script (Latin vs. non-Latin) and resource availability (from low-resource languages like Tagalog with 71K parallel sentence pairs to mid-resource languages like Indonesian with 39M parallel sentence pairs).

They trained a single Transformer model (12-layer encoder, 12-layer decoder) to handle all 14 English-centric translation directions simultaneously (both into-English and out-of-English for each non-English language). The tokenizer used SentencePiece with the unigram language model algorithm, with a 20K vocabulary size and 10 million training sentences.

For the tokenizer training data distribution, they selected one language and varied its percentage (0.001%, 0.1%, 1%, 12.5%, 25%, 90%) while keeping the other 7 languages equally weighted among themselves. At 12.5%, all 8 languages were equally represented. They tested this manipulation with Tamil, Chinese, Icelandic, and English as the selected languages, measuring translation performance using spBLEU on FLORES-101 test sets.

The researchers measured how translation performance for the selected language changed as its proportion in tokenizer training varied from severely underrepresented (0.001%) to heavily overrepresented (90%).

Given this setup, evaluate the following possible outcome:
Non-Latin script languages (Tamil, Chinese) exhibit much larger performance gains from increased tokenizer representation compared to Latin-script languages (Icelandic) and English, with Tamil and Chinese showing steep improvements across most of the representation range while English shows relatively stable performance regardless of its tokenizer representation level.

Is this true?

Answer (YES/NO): NO